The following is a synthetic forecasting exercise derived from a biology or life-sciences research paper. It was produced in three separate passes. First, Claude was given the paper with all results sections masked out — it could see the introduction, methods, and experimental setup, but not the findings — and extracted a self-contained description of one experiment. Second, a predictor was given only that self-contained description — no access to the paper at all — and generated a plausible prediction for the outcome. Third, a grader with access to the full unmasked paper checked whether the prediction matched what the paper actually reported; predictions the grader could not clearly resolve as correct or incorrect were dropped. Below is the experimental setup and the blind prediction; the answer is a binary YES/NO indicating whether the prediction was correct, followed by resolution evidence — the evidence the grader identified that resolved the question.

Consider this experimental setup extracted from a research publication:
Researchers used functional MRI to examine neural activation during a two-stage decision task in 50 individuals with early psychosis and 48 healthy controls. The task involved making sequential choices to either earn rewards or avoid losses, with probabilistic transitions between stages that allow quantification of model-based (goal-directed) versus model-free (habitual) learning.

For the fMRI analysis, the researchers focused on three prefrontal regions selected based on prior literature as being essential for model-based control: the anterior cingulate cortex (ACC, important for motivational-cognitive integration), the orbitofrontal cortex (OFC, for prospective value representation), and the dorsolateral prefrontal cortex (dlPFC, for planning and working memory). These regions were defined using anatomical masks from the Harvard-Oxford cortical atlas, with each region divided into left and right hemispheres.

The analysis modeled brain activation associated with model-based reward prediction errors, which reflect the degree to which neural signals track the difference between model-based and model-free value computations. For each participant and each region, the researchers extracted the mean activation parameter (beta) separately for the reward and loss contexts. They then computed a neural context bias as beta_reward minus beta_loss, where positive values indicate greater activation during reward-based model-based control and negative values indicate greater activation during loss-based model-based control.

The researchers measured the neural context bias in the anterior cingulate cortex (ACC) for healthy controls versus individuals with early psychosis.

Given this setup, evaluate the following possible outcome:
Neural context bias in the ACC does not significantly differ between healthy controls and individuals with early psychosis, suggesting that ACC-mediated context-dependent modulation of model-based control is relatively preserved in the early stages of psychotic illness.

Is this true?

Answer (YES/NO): NO